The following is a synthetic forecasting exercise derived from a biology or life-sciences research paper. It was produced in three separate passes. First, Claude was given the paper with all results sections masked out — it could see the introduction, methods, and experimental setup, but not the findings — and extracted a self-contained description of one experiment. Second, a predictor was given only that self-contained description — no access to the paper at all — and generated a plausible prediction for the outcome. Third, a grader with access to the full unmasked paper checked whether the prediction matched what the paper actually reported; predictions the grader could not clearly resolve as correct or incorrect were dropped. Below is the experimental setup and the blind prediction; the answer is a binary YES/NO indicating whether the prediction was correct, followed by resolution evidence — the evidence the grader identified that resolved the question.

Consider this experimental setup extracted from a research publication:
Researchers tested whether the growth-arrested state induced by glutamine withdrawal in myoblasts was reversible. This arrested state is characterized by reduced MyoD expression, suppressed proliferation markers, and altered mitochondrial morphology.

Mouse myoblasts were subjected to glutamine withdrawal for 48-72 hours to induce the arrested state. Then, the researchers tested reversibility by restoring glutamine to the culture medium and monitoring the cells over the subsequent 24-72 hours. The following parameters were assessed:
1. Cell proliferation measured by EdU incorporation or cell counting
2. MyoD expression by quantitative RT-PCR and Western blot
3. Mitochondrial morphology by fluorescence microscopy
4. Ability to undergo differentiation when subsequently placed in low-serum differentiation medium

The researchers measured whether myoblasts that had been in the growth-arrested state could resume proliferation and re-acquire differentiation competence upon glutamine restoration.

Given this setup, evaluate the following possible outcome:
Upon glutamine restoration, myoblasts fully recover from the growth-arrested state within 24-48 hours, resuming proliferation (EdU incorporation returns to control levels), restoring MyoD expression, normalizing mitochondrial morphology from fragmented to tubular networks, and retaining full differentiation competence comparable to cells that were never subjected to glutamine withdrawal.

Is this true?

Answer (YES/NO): NO